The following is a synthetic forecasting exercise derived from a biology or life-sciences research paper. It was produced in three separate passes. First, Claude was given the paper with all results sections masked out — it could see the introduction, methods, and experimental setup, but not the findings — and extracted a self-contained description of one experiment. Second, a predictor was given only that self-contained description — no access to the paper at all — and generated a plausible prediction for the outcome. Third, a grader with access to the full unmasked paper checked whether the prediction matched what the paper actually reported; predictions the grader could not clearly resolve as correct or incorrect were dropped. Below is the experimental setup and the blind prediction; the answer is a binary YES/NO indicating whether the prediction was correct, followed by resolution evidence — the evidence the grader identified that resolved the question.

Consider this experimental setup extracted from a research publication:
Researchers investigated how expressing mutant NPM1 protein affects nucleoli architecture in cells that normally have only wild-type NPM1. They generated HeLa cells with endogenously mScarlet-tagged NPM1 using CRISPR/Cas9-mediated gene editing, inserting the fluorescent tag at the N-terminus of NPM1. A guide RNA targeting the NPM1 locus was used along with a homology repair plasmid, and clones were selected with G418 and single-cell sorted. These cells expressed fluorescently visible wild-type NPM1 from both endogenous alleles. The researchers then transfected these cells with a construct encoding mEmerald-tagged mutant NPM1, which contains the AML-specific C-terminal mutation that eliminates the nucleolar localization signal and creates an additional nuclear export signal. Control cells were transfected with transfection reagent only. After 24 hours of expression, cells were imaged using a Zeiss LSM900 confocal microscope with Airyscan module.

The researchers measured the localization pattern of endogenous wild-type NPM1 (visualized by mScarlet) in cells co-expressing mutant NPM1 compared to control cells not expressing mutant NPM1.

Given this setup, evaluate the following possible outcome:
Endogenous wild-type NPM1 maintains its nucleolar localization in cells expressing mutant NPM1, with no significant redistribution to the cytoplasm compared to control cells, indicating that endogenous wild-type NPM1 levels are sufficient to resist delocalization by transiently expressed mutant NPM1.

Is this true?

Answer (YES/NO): NO